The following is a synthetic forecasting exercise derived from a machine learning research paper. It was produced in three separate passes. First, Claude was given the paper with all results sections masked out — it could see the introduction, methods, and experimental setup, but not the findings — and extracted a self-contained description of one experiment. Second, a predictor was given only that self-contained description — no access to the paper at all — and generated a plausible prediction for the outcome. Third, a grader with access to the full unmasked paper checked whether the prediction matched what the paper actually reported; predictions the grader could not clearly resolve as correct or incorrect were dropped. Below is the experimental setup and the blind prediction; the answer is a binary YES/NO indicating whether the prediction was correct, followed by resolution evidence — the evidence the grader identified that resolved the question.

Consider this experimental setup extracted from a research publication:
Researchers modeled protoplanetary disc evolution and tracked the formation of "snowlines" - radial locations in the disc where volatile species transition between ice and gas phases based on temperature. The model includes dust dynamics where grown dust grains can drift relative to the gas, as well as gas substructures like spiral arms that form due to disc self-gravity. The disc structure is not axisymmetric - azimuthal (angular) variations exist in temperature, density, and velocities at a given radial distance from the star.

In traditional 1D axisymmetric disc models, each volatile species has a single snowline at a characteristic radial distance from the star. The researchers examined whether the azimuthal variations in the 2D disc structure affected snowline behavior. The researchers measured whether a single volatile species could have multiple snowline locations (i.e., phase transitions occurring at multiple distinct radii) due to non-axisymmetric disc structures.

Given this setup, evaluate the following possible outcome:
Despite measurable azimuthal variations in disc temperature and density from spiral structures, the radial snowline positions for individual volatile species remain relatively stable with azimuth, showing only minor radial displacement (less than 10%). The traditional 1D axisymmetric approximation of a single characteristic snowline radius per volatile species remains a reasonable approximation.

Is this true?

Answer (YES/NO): NO